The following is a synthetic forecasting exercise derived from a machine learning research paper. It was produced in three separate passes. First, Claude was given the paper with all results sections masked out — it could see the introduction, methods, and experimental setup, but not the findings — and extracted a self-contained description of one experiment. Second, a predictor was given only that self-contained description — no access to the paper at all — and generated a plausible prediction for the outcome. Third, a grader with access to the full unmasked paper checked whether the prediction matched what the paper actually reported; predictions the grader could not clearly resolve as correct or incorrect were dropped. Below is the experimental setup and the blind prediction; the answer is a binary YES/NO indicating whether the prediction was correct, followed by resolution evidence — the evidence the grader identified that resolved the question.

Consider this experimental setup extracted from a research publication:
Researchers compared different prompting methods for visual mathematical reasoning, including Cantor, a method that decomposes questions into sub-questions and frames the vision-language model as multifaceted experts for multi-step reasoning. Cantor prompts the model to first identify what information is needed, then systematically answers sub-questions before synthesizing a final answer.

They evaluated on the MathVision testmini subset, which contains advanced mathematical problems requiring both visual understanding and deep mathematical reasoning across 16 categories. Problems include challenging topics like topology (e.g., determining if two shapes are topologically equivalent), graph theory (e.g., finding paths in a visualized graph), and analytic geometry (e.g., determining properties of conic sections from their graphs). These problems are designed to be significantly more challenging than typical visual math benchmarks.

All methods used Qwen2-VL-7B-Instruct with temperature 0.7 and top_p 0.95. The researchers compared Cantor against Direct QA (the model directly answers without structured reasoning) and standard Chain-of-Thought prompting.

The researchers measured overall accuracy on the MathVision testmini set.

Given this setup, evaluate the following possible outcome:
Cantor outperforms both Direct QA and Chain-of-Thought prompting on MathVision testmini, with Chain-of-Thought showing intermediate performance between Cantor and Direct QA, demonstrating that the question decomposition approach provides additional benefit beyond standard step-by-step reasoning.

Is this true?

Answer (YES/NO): NO